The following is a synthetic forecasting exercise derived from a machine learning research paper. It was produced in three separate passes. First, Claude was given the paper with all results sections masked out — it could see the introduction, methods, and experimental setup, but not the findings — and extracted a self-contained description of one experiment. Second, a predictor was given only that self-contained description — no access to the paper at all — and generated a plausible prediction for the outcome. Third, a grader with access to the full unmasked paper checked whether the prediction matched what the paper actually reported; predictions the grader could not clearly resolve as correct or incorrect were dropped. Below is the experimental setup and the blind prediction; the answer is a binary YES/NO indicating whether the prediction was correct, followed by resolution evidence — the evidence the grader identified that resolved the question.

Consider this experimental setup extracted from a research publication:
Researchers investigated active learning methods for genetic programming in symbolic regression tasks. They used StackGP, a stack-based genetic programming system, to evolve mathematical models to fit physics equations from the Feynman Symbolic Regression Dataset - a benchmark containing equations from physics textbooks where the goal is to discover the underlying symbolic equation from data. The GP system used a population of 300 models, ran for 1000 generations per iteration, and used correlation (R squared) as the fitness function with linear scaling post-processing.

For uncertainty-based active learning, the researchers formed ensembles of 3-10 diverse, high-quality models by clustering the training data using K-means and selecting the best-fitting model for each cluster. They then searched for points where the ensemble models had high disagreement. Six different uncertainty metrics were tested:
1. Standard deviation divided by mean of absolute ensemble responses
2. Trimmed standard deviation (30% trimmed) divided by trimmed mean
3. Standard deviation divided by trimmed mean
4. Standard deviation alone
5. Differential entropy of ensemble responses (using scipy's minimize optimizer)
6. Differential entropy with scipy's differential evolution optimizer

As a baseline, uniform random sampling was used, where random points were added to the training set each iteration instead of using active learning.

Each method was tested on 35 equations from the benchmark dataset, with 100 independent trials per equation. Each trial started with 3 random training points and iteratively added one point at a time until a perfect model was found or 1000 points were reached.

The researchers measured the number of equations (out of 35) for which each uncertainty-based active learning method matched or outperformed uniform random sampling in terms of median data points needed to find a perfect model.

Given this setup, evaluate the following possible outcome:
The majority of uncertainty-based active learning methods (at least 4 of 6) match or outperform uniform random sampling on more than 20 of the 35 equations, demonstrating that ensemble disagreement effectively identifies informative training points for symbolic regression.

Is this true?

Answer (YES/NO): YES